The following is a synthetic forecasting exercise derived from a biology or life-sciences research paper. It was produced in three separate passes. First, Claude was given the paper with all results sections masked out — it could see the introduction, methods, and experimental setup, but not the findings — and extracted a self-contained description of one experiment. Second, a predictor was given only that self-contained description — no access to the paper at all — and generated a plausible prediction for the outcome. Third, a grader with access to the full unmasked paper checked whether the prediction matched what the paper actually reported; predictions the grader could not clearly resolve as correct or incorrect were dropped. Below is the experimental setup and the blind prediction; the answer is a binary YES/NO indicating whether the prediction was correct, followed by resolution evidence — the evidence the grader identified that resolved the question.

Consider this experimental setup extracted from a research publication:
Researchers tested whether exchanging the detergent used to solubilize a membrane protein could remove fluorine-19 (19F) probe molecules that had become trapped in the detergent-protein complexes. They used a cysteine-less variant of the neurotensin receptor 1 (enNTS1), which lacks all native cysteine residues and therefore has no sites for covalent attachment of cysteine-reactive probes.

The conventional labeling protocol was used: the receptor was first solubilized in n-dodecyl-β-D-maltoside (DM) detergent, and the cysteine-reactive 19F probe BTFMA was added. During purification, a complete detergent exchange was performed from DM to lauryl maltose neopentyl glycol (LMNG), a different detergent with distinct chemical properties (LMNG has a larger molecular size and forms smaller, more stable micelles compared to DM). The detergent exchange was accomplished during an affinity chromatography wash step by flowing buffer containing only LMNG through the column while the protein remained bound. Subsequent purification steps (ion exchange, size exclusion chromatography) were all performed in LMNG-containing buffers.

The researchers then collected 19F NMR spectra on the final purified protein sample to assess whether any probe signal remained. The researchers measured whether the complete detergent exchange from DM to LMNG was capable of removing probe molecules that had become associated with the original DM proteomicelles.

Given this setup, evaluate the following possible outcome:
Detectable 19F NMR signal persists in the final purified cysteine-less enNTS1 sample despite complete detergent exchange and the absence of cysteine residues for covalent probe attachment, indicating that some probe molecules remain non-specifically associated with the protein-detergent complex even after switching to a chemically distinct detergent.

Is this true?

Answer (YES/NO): YES